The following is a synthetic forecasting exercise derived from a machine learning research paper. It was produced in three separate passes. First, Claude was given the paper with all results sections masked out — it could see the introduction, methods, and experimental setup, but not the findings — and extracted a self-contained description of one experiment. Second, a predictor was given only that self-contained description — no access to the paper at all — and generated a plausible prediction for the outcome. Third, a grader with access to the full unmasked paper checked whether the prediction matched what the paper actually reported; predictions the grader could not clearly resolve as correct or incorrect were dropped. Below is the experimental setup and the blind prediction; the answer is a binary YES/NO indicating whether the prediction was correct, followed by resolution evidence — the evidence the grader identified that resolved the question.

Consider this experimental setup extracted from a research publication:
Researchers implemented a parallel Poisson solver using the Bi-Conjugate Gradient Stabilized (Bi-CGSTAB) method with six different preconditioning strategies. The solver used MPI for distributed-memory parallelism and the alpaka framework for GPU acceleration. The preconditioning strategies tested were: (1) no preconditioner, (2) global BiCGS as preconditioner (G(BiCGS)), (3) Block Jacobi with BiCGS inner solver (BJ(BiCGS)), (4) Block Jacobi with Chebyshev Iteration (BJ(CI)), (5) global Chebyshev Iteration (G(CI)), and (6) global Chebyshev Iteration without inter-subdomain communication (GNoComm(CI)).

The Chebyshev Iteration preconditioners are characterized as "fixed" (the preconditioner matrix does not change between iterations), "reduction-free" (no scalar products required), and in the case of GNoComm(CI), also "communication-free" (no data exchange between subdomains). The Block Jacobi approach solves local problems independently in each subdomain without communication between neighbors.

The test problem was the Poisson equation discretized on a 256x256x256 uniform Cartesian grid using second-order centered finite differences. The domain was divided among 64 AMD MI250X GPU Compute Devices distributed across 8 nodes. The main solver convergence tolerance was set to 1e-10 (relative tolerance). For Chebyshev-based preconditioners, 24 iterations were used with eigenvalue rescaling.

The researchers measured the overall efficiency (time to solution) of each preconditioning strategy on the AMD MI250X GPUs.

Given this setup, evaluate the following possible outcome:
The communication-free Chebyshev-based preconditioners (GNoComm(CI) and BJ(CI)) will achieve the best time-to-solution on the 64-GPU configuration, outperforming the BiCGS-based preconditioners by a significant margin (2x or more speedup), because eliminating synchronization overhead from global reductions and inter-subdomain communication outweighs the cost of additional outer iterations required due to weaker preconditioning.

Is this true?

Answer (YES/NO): YES